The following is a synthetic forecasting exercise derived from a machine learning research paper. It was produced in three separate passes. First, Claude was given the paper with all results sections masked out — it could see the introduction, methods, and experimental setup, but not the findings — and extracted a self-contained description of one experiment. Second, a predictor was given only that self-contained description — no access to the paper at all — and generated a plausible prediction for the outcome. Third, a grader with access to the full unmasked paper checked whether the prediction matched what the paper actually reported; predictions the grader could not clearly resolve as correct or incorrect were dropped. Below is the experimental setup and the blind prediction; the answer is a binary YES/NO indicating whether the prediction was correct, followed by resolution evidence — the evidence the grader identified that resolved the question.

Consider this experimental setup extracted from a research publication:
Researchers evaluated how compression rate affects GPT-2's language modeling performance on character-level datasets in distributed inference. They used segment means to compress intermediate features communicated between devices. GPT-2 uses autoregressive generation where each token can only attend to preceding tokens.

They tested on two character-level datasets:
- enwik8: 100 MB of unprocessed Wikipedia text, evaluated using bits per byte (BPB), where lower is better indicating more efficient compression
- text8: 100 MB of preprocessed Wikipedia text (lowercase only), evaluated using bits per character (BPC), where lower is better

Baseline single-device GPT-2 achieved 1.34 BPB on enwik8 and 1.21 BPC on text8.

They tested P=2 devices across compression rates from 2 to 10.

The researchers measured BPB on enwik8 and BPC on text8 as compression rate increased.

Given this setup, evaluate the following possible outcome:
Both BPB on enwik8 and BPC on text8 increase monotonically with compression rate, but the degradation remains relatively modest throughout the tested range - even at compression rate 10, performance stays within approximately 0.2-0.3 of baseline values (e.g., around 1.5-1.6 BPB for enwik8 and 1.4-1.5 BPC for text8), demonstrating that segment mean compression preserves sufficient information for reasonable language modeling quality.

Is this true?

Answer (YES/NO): NO